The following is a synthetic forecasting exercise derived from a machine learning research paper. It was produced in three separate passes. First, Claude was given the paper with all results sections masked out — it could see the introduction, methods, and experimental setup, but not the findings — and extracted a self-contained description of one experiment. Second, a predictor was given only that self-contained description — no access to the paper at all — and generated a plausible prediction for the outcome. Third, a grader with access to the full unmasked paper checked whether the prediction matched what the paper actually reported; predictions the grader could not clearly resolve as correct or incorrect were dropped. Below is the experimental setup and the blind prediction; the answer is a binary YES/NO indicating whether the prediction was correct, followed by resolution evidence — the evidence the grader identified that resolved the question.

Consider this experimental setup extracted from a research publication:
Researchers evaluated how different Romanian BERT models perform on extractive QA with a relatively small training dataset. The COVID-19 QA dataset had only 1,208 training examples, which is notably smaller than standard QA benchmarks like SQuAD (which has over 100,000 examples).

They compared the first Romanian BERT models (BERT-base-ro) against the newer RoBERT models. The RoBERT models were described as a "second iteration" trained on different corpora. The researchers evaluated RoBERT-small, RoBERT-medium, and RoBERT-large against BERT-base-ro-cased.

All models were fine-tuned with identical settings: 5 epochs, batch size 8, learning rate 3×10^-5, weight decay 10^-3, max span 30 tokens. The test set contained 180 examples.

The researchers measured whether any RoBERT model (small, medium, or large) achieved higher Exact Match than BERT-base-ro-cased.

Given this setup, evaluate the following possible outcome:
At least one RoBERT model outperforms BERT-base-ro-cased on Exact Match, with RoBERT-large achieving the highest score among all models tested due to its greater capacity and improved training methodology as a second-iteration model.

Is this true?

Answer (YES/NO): NO